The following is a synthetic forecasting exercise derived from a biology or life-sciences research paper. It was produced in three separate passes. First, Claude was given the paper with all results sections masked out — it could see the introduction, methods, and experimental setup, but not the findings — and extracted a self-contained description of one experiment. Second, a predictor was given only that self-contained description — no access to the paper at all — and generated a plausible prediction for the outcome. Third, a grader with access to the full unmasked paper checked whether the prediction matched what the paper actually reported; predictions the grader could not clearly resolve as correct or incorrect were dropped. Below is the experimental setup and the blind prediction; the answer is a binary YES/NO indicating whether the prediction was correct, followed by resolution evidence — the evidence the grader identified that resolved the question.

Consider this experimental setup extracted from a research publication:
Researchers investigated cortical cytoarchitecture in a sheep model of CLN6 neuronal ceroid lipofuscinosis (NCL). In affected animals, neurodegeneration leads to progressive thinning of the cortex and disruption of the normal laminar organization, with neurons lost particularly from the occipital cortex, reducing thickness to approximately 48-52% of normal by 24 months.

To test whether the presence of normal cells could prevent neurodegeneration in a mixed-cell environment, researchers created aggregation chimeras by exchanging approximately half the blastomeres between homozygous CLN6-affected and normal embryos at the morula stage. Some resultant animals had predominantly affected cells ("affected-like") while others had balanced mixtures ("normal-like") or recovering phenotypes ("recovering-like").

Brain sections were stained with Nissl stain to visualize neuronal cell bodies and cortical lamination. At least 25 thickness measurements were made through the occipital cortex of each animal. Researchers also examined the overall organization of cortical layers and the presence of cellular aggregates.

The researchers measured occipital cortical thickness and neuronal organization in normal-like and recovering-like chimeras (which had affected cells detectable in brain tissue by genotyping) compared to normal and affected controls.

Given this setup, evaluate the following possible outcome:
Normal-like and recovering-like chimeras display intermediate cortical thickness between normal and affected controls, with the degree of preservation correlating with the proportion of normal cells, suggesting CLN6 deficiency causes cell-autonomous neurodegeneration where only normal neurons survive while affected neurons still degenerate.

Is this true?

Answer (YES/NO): NO